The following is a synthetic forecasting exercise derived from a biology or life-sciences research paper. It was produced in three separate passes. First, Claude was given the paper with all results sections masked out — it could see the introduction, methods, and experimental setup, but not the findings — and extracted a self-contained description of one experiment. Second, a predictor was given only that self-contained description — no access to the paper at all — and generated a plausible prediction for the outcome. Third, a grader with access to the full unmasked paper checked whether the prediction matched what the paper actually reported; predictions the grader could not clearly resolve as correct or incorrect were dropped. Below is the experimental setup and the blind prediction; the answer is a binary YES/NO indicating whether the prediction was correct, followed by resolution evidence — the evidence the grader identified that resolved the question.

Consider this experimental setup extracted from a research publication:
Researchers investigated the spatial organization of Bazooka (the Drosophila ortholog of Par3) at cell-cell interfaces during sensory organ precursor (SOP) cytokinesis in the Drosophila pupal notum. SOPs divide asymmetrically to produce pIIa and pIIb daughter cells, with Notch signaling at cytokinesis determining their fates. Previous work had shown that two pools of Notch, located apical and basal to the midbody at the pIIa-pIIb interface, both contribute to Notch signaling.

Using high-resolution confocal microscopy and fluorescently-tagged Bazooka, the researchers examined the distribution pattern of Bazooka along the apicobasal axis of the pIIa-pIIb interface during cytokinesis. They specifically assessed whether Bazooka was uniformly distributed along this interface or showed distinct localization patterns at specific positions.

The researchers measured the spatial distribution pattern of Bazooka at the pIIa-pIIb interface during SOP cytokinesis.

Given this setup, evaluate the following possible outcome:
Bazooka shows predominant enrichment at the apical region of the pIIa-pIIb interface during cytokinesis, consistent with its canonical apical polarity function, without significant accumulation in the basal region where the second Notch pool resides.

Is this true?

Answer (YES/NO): NO